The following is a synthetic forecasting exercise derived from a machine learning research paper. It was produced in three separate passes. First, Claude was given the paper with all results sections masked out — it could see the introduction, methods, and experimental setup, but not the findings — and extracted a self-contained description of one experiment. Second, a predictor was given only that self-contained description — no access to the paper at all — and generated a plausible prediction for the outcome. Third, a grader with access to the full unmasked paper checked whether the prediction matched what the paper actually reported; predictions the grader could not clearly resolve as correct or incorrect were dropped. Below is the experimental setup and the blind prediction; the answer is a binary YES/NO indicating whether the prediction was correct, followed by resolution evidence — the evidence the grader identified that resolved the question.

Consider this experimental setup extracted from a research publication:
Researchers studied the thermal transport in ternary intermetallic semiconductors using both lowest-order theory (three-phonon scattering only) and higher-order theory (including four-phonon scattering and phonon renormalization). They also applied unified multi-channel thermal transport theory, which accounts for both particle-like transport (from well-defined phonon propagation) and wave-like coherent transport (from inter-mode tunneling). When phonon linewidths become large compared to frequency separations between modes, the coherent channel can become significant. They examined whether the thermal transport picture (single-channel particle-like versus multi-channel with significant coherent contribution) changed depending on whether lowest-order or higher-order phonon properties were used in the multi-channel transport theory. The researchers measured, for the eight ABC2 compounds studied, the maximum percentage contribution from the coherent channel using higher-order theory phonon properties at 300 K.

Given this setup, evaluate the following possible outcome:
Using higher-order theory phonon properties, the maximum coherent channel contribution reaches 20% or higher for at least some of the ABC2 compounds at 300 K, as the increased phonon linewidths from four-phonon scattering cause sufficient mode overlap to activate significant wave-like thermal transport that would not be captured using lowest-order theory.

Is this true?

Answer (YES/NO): NO